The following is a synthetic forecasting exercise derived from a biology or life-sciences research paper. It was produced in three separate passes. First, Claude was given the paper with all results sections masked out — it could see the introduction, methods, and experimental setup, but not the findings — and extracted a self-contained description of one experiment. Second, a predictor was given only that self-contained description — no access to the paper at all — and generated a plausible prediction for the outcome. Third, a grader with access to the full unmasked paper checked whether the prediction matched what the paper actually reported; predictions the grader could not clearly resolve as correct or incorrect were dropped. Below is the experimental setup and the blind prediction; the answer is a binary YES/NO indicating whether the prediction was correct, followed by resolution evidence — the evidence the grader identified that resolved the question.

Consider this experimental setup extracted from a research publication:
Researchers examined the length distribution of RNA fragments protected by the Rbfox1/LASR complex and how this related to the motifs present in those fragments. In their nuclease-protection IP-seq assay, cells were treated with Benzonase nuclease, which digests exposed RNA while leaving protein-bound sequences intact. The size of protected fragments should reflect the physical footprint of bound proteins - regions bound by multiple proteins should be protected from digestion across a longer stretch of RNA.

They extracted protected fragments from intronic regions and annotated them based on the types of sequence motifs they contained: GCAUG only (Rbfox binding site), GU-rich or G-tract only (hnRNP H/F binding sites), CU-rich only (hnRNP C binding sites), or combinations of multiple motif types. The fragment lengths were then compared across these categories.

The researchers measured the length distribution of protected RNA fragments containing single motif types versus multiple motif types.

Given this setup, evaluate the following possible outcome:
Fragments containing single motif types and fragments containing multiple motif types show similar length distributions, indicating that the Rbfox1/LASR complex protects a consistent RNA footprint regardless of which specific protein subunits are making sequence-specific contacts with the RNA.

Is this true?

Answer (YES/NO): NO